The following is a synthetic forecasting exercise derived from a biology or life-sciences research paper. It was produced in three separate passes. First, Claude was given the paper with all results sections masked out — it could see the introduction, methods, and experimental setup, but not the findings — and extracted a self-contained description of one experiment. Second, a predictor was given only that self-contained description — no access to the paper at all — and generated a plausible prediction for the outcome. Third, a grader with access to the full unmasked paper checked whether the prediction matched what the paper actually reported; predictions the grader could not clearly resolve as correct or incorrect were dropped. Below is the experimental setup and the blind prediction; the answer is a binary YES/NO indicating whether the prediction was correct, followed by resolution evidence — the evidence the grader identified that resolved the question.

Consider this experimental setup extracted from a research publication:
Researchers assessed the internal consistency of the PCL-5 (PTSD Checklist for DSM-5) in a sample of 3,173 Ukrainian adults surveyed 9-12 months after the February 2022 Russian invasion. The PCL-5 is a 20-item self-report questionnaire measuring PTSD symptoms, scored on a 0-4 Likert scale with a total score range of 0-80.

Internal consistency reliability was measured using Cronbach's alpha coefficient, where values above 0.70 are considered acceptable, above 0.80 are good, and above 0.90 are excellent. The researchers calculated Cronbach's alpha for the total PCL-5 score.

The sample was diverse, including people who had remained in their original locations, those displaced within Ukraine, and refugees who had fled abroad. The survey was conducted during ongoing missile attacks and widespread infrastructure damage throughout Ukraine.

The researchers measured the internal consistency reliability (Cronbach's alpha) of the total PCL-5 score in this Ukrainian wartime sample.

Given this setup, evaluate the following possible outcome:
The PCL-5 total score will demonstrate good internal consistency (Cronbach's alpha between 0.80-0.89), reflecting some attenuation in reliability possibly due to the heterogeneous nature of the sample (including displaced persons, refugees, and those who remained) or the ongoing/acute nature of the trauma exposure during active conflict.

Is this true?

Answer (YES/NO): NO